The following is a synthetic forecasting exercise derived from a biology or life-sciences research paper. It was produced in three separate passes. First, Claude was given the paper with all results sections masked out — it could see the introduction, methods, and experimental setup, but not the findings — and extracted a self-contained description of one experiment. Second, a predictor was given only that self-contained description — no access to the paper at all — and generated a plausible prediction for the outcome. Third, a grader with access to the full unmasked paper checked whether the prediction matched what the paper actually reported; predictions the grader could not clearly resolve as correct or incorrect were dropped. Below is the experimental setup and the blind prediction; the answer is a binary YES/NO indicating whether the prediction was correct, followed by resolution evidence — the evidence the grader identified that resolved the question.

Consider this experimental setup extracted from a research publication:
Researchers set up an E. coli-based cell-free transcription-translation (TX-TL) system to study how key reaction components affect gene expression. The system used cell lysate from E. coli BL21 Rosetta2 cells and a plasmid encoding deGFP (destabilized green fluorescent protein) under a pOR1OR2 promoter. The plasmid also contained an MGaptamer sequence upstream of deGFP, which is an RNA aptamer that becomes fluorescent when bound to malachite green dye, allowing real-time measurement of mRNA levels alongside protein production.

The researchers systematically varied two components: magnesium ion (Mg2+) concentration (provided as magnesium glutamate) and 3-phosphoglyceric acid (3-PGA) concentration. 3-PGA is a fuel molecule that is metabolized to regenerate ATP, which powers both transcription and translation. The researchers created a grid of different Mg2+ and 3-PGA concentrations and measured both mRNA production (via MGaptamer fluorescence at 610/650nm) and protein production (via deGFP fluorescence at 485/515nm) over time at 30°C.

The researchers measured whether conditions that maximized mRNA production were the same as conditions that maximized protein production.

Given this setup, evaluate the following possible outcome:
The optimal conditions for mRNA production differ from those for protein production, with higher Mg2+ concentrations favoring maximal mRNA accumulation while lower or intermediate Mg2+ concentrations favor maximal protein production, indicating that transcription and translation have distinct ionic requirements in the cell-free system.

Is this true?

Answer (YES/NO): YES